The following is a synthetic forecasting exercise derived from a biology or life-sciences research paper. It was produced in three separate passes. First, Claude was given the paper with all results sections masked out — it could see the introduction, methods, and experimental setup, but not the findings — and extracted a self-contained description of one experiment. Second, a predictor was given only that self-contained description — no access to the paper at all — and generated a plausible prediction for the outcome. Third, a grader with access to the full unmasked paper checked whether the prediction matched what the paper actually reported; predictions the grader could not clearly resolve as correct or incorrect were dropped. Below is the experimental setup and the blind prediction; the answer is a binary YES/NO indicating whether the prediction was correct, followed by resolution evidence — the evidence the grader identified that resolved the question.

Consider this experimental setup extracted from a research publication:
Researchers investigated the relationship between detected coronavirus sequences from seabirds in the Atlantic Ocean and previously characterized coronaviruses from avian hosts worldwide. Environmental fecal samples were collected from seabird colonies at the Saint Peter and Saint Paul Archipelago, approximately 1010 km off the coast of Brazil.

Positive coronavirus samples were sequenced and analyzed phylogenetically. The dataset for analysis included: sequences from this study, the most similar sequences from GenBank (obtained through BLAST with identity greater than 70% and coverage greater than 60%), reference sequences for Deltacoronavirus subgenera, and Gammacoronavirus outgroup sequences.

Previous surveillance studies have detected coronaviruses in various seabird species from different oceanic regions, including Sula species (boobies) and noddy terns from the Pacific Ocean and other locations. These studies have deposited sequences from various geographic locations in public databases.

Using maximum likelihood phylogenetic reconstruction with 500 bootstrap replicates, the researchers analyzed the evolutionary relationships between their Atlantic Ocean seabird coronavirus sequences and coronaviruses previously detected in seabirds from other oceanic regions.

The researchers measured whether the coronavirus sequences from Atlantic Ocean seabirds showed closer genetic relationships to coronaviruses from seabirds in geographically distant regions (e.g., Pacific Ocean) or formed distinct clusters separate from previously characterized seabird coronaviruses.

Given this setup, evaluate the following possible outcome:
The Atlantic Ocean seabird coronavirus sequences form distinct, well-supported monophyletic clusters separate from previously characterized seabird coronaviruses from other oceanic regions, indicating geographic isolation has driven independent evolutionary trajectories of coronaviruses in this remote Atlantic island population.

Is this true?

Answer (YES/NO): NO